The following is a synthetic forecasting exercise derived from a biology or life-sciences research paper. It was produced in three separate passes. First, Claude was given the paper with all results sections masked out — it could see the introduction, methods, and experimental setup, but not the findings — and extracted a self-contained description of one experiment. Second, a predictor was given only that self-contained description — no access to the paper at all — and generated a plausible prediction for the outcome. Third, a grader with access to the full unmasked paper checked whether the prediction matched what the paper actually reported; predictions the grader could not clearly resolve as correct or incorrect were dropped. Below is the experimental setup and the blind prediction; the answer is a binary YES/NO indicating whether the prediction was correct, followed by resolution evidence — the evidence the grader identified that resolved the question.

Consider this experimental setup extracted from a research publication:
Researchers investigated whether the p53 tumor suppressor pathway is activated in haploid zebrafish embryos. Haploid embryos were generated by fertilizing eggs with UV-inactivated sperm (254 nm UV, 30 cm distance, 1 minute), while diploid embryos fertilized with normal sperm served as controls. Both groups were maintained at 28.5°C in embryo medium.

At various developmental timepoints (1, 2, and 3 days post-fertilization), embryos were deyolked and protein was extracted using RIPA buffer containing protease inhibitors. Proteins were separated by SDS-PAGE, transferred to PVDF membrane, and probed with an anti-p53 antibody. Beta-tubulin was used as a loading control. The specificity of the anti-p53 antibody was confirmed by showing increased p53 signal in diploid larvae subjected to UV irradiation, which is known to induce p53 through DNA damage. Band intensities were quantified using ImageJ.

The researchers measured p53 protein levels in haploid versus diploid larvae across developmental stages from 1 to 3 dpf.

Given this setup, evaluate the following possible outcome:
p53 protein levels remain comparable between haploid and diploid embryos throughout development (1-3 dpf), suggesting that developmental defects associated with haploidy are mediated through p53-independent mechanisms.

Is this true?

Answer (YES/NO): NO